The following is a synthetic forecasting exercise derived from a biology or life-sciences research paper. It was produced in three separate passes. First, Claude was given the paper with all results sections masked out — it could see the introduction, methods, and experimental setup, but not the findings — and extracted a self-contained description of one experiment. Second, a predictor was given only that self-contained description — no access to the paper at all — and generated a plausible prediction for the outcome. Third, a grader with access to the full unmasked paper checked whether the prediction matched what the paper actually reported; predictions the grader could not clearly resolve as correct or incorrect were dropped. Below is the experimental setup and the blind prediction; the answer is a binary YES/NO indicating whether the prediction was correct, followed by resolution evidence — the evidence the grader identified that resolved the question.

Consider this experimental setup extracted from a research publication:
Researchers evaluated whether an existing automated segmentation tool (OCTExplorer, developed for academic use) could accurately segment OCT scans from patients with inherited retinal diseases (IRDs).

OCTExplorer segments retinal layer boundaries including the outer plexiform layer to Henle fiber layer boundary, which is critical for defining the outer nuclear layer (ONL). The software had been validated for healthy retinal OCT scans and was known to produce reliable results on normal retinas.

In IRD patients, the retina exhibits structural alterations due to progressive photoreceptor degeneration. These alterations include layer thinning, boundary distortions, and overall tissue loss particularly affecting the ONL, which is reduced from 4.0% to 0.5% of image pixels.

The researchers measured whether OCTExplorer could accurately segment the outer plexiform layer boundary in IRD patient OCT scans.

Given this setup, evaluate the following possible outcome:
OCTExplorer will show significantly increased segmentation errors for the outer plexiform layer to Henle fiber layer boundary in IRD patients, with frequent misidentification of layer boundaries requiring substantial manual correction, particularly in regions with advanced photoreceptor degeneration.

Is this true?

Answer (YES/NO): YES